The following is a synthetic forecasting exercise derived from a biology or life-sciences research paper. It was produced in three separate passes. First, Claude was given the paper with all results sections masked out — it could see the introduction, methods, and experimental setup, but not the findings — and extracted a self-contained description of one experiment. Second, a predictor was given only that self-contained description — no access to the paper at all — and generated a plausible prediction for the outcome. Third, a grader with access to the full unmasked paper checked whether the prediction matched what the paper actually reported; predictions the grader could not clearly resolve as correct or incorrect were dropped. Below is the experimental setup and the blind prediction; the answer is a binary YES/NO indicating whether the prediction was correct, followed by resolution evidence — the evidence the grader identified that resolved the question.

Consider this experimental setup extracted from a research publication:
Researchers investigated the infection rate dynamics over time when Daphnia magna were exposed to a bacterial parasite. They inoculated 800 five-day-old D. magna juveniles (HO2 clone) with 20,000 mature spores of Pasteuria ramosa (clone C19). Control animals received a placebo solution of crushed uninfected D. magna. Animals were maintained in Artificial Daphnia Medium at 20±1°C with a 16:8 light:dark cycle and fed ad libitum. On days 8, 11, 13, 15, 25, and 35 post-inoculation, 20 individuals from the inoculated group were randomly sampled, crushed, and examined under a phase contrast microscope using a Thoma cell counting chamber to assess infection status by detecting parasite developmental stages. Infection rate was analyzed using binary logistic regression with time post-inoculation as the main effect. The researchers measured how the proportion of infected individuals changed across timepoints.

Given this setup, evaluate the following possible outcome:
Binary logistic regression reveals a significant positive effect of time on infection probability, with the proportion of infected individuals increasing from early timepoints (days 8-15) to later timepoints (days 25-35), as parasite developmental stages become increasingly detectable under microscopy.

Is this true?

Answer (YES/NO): YES